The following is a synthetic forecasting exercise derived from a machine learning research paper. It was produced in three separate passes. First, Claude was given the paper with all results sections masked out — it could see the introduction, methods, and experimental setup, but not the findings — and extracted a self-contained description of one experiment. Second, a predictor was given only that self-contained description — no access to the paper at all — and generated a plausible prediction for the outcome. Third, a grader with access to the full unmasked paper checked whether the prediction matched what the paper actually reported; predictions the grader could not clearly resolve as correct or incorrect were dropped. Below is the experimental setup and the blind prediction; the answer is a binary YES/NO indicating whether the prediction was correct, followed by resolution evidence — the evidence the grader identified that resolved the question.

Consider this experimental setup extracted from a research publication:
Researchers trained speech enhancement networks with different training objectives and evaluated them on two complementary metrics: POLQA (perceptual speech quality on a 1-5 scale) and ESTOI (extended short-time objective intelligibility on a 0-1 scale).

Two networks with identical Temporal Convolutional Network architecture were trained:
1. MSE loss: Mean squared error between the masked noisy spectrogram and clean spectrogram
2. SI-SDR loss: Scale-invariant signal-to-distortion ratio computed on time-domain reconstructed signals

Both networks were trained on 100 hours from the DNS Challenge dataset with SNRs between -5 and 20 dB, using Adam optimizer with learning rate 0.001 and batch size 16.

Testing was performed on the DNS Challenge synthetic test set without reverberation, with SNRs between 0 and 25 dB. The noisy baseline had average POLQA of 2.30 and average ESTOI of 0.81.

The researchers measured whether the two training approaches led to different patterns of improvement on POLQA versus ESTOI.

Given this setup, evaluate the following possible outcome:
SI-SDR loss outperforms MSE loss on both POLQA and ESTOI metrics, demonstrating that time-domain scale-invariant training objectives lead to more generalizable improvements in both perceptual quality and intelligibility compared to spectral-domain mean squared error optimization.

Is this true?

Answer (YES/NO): NO